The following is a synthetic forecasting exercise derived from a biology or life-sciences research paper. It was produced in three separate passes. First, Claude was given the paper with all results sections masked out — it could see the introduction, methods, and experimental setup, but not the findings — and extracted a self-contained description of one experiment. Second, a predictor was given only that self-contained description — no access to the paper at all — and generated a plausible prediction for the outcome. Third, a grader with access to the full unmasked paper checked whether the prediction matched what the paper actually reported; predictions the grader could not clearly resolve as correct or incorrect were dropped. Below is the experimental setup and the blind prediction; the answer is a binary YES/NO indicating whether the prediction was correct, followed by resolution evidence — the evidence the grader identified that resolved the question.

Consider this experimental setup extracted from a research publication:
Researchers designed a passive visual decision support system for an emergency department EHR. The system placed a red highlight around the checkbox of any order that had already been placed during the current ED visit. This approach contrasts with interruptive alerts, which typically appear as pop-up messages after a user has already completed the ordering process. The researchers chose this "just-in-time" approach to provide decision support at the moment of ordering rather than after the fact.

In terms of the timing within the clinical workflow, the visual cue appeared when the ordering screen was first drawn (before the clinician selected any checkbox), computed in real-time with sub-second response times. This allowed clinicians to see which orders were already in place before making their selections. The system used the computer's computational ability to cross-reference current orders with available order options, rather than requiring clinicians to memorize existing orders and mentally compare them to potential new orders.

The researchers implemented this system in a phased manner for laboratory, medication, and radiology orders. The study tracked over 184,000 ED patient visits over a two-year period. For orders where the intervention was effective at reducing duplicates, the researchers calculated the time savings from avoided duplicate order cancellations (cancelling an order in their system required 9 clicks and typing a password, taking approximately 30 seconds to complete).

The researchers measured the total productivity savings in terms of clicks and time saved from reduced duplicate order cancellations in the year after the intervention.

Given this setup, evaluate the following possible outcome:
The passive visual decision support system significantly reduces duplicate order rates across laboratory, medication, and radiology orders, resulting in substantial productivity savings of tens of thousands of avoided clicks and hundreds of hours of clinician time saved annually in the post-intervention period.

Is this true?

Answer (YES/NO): NO